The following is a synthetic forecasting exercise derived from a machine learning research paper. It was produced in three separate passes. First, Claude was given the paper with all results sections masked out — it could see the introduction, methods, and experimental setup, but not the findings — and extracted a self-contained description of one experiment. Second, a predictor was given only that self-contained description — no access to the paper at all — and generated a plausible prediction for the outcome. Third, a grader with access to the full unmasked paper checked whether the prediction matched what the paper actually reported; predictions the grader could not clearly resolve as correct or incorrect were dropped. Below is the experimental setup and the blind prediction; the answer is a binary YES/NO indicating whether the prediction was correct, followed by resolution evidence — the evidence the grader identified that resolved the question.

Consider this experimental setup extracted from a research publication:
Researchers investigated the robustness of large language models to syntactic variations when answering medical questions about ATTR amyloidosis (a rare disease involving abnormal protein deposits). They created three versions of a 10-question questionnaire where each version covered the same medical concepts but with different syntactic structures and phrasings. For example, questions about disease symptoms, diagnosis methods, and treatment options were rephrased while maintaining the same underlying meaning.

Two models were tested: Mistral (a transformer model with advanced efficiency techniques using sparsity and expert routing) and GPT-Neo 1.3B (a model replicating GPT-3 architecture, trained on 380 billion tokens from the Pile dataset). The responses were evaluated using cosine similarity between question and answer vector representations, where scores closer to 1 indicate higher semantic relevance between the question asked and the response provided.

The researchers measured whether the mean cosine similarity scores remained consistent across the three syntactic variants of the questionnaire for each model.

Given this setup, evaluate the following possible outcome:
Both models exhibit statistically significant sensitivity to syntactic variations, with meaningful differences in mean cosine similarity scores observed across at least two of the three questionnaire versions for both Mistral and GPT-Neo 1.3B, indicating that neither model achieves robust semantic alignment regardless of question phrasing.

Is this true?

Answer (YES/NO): NO